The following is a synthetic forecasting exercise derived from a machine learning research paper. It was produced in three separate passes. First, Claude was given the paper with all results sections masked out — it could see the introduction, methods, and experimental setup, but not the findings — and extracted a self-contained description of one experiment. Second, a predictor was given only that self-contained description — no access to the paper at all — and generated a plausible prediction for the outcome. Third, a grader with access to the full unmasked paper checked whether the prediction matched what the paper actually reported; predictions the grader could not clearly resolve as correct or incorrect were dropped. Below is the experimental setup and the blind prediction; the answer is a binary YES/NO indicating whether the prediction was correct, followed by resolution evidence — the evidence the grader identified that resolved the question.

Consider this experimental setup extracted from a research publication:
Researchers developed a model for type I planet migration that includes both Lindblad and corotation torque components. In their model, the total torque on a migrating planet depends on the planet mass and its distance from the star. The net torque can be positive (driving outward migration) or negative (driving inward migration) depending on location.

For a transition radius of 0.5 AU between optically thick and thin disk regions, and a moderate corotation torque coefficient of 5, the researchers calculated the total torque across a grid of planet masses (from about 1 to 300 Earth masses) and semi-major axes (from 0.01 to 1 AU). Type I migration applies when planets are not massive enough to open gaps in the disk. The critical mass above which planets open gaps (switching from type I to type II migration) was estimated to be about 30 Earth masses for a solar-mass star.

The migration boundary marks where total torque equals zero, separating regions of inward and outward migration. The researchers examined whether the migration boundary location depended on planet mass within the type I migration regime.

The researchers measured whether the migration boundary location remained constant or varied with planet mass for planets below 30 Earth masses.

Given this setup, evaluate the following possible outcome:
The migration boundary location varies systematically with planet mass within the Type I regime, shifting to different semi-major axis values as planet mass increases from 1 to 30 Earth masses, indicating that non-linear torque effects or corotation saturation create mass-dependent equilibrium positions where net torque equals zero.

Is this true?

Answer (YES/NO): YES